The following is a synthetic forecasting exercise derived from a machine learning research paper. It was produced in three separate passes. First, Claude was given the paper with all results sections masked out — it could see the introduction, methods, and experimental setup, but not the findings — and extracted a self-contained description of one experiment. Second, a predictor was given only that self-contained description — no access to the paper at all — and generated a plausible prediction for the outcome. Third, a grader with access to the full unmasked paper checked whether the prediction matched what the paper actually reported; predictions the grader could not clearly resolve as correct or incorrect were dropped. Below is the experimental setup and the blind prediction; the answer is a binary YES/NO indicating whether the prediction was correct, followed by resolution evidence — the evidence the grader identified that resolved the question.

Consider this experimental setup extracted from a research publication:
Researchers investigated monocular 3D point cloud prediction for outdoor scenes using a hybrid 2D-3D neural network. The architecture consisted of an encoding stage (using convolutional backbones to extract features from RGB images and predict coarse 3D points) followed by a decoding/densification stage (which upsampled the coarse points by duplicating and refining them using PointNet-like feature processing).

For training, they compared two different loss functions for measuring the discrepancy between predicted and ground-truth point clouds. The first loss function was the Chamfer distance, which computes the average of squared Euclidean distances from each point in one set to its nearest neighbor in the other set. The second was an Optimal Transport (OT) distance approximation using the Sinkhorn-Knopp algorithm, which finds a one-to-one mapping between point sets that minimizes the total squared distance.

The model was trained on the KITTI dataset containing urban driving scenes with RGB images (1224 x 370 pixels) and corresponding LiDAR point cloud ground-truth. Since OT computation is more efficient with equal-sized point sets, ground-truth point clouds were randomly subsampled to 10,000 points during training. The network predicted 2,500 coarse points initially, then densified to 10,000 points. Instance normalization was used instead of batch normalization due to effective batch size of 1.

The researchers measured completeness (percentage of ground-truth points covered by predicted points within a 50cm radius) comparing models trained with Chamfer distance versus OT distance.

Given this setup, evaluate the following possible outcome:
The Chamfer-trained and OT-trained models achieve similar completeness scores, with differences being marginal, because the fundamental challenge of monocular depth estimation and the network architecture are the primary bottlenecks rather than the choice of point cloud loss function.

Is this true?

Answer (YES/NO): NO